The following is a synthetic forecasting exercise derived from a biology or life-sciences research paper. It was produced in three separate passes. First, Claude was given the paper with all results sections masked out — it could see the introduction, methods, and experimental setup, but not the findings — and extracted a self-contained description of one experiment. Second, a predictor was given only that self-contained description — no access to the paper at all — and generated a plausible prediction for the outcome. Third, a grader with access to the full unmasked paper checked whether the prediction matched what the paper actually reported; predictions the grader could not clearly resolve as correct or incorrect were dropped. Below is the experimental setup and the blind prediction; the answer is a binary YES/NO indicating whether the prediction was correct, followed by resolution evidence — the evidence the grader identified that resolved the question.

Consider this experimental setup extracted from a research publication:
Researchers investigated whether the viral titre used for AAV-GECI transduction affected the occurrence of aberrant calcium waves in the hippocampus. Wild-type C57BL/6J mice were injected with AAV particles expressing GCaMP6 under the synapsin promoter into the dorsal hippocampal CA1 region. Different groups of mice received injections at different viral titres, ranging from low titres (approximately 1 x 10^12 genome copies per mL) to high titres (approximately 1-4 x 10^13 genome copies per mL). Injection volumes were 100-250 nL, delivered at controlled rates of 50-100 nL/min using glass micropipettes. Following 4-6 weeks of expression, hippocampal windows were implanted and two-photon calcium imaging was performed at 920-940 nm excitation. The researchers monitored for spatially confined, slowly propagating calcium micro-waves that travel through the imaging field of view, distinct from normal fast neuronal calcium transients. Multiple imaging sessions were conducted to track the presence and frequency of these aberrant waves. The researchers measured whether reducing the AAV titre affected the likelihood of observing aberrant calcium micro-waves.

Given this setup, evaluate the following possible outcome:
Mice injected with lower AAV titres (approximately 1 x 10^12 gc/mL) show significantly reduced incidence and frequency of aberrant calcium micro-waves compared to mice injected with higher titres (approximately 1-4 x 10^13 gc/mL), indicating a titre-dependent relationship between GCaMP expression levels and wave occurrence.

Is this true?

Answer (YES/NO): YES